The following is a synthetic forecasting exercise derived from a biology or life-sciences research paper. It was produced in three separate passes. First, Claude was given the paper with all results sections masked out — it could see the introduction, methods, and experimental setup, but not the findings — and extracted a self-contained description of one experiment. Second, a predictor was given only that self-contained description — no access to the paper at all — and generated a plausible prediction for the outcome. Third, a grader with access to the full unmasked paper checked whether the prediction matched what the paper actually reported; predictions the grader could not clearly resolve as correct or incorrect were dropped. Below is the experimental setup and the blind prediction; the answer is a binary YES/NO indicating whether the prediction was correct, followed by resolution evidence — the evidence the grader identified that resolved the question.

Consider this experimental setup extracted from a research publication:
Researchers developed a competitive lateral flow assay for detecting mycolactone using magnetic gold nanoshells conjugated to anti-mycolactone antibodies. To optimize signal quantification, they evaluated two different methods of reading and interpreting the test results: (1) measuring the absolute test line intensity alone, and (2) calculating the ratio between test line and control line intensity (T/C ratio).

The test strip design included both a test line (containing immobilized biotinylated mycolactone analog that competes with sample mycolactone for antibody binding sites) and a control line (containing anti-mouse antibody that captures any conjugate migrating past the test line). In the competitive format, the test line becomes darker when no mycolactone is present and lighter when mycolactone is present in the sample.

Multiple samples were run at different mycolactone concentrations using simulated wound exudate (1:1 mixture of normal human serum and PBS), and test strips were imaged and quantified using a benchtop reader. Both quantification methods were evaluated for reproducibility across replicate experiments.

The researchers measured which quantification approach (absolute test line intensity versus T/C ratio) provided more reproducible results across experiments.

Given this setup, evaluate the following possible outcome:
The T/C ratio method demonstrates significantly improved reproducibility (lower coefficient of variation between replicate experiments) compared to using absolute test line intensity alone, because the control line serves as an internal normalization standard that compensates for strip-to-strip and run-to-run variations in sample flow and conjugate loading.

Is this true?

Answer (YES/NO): YES